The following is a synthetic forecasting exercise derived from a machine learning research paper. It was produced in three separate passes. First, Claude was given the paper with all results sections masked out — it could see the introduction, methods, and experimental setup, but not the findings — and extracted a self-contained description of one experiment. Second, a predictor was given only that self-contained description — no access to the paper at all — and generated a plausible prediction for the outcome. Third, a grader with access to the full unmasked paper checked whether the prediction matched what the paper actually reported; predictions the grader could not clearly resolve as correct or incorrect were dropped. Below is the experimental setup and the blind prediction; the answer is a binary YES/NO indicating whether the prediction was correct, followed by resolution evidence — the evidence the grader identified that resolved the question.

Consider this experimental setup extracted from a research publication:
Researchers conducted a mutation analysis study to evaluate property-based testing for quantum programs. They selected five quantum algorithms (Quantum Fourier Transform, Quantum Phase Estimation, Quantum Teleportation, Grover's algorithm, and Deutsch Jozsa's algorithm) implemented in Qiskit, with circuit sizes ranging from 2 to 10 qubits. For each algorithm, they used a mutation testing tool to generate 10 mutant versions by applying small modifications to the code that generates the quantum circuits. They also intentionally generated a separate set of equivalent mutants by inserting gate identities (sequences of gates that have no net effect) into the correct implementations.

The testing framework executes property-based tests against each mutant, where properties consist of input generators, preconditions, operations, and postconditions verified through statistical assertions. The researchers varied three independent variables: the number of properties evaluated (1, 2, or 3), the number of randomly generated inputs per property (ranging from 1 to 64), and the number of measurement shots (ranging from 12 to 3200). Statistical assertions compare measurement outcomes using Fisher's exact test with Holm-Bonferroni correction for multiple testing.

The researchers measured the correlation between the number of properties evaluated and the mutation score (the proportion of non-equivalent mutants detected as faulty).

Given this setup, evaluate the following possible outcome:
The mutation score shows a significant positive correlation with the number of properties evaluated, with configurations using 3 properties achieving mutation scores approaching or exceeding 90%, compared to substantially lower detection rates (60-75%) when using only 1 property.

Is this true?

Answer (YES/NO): YES